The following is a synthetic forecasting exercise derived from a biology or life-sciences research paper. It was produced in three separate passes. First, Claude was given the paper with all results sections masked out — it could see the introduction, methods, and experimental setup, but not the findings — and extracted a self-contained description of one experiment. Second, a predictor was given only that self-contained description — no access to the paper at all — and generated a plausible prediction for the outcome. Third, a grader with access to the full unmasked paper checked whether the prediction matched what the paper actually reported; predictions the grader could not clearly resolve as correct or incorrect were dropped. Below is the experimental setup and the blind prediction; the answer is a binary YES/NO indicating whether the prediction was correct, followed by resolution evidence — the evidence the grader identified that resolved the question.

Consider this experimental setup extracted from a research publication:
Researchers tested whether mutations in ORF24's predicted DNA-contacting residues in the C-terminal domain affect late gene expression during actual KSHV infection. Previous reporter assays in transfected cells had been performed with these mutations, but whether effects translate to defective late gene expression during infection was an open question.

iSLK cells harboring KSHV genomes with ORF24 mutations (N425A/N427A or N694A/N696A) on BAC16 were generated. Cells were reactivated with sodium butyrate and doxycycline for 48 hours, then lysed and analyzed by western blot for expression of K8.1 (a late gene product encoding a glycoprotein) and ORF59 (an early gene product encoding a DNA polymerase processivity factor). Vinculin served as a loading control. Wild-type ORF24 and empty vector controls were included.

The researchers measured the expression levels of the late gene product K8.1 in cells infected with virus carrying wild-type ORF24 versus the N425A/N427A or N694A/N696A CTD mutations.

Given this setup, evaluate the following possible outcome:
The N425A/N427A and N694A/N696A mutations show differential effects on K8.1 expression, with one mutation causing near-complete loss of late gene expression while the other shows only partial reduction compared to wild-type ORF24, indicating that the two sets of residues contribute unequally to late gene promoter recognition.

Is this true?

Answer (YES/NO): NO